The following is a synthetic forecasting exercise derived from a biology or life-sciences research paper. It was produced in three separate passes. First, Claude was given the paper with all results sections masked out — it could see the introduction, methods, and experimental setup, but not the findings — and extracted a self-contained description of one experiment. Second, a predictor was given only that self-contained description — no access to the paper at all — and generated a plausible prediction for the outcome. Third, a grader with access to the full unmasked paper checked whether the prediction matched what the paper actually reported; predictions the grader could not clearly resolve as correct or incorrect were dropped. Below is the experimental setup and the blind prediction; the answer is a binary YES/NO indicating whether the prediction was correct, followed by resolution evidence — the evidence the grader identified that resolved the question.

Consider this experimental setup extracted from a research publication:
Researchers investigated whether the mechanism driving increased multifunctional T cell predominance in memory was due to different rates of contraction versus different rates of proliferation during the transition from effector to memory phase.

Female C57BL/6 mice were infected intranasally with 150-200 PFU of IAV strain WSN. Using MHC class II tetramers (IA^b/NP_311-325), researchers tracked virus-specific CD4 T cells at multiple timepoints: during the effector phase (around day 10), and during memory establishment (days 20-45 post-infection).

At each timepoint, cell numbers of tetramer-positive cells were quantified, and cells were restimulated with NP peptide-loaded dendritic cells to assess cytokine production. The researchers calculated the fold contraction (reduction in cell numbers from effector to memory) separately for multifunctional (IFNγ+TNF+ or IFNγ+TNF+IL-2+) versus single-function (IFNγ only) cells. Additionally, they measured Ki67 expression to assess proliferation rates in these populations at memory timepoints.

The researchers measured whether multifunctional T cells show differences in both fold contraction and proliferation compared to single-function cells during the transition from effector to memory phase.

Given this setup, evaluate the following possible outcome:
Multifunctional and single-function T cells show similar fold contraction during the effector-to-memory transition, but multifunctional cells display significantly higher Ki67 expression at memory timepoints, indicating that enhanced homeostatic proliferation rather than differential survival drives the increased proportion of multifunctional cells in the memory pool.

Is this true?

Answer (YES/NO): NO